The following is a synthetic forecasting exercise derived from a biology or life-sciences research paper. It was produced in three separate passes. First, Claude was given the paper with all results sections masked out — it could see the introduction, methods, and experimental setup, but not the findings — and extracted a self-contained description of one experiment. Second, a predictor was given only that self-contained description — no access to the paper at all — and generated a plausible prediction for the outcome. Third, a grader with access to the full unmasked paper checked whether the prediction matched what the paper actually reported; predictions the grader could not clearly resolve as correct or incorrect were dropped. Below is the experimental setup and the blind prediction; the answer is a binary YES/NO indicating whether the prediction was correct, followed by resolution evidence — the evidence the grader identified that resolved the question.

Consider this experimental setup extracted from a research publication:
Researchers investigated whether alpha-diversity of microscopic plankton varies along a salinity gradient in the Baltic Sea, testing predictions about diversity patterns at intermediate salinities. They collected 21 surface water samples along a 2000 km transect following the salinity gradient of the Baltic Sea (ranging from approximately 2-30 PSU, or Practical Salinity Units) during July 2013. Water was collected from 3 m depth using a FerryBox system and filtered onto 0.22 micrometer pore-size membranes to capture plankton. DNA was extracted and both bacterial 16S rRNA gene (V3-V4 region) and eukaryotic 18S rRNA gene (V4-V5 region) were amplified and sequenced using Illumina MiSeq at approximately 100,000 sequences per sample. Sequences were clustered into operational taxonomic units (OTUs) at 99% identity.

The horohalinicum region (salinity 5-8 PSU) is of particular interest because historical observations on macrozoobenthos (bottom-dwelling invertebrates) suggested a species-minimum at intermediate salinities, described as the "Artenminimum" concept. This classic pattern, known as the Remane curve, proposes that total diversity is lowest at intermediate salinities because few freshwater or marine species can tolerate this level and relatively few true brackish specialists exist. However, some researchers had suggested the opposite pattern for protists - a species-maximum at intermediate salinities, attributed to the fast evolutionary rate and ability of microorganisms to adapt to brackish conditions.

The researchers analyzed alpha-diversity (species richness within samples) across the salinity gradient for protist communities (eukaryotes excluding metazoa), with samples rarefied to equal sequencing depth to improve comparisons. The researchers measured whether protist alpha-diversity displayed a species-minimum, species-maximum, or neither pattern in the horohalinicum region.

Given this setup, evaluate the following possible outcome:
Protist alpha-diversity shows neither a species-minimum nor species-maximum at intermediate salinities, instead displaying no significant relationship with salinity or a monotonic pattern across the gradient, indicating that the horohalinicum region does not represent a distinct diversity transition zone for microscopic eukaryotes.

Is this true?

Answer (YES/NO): YES